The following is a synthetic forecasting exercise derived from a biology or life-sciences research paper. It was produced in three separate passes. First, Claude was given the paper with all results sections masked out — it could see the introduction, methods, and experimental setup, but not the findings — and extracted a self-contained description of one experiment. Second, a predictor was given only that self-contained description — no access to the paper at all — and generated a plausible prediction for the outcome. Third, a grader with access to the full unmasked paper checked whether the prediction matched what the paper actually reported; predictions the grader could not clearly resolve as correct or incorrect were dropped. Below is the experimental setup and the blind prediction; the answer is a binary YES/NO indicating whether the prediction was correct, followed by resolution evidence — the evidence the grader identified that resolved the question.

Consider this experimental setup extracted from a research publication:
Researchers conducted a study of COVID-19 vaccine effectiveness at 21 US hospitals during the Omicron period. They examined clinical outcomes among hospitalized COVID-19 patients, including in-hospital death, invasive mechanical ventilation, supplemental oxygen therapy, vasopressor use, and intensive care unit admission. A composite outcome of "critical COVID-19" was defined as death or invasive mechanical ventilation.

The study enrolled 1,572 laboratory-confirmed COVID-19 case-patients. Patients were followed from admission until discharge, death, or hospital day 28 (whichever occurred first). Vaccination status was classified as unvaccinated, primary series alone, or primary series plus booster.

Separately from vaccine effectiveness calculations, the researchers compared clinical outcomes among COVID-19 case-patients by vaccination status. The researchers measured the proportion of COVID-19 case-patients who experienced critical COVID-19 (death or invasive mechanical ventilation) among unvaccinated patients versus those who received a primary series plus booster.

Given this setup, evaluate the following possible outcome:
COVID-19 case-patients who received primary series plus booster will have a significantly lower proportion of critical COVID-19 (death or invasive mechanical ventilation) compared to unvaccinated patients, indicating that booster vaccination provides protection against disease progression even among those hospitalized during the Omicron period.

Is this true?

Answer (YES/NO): YES